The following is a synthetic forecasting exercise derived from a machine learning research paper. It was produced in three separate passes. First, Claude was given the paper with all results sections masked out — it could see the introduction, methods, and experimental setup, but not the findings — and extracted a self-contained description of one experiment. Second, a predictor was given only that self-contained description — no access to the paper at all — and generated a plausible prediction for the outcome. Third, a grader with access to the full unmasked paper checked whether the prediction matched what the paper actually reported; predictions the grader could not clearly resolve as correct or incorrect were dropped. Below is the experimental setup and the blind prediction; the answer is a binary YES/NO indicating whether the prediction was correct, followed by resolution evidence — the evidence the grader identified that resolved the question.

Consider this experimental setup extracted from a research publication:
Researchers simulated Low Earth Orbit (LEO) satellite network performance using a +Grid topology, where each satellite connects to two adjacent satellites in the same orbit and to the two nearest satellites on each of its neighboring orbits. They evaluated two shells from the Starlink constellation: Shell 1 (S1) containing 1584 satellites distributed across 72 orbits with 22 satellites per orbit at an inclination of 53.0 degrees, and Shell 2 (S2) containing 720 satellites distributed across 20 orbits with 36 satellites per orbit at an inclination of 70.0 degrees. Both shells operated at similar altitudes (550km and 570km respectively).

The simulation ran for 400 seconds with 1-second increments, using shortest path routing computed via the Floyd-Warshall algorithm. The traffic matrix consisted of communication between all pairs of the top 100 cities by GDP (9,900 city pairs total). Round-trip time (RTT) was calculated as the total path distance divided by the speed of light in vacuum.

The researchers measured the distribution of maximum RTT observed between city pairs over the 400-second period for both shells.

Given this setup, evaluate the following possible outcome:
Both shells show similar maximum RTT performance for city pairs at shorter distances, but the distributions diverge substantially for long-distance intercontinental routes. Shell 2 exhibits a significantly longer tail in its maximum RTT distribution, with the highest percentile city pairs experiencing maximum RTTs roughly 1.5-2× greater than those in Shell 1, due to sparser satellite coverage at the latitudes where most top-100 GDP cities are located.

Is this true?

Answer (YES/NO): NO